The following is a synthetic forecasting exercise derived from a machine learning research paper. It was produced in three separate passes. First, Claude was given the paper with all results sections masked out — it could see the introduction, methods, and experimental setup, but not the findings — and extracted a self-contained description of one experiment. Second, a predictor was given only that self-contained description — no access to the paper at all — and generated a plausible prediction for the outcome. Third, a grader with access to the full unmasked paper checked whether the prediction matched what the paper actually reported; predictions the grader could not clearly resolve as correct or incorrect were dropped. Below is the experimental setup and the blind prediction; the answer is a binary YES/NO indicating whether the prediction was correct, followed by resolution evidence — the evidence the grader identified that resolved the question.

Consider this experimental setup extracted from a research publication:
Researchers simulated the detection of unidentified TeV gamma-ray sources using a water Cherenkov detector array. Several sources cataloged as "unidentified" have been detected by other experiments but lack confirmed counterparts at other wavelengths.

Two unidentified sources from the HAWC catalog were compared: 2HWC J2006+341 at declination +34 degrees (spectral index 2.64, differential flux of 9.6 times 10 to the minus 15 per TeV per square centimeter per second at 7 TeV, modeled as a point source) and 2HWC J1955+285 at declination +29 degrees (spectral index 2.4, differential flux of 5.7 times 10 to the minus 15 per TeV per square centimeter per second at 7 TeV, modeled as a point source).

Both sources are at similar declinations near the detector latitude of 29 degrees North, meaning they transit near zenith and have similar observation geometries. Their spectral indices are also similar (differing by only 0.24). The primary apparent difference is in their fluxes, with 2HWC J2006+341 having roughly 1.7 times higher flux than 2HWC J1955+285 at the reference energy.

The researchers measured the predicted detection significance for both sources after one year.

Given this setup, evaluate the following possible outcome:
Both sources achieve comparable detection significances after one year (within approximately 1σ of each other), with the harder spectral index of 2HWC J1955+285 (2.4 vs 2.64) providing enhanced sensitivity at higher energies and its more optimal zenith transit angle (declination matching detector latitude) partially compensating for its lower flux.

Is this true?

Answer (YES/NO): NO